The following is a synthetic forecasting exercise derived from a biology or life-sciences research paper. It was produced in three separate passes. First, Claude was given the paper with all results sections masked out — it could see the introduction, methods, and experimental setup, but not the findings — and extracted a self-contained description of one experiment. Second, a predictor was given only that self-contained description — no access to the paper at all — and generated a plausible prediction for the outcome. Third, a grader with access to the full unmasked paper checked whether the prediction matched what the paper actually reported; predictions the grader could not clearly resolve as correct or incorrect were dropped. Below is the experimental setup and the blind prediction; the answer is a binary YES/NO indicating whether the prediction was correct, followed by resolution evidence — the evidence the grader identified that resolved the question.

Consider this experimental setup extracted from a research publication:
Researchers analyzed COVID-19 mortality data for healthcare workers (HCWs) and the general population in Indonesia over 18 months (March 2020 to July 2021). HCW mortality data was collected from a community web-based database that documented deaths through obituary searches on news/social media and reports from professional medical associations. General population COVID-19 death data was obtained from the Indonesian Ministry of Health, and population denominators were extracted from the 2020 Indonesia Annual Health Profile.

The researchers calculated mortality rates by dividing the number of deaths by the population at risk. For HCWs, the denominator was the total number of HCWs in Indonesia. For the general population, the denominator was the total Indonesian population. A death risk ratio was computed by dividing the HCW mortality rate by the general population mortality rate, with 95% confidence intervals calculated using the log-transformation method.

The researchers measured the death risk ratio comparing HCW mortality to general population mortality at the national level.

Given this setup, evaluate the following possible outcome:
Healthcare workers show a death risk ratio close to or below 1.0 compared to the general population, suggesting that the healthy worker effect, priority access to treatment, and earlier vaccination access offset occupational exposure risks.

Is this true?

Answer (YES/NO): NO